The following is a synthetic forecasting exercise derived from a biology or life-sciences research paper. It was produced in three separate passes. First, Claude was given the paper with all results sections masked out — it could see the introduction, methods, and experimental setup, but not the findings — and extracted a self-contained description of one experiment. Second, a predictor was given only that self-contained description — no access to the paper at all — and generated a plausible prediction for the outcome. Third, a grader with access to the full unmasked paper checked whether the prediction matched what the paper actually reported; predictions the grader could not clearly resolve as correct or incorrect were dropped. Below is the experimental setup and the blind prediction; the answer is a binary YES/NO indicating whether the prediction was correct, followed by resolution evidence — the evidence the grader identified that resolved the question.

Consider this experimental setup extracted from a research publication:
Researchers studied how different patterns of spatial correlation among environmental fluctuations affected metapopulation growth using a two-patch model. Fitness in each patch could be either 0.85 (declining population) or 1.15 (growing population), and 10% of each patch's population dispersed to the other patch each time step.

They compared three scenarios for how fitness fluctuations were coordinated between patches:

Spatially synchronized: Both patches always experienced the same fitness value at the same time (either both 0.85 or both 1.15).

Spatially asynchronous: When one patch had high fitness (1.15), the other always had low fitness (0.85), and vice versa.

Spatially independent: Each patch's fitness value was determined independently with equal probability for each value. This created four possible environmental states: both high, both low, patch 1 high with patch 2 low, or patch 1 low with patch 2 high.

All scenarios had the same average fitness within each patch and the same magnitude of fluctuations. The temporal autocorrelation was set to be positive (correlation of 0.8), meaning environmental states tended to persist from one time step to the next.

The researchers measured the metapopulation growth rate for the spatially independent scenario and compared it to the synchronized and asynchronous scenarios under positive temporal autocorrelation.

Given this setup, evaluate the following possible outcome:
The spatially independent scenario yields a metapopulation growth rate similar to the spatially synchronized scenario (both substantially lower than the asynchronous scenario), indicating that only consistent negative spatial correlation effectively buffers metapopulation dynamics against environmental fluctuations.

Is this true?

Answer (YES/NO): NO